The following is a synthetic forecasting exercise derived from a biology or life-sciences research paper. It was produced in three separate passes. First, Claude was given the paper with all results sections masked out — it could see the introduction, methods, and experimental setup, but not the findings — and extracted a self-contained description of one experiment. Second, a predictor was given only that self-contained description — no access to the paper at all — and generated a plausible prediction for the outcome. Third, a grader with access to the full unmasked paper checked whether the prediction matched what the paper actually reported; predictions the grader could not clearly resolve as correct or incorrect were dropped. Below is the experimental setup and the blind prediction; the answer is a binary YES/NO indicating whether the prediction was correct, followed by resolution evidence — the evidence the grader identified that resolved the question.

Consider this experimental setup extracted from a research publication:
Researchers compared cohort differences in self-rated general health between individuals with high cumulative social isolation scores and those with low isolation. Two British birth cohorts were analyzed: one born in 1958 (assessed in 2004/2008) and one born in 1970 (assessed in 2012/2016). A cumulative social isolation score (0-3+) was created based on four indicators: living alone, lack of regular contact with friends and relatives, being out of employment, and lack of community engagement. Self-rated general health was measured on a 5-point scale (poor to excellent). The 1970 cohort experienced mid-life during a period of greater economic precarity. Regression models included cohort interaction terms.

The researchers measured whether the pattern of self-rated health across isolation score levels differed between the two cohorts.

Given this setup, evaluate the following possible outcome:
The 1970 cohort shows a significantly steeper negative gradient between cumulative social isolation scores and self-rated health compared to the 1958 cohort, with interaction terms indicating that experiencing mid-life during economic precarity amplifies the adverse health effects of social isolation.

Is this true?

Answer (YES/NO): NO